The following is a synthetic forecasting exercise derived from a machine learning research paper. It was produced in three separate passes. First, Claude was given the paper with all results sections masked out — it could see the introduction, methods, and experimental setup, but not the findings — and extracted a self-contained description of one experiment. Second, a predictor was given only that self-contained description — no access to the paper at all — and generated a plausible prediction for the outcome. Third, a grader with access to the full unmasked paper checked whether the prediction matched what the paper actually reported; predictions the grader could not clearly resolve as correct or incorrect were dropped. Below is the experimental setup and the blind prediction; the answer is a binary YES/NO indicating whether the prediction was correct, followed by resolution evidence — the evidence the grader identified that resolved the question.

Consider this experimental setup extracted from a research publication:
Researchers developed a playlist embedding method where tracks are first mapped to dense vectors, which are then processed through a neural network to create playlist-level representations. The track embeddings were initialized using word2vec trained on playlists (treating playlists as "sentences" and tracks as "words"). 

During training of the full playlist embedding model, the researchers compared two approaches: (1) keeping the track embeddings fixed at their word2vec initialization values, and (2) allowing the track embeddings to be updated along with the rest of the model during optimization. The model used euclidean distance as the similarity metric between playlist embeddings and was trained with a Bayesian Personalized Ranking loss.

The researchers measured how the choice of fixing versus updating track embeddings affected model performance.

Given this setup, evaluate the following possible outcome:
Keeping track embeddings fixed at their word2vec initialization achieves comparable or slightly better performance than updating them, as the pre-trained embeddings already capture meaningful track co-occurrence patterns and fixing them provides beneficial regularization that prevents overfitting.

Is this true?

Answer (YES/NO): NO